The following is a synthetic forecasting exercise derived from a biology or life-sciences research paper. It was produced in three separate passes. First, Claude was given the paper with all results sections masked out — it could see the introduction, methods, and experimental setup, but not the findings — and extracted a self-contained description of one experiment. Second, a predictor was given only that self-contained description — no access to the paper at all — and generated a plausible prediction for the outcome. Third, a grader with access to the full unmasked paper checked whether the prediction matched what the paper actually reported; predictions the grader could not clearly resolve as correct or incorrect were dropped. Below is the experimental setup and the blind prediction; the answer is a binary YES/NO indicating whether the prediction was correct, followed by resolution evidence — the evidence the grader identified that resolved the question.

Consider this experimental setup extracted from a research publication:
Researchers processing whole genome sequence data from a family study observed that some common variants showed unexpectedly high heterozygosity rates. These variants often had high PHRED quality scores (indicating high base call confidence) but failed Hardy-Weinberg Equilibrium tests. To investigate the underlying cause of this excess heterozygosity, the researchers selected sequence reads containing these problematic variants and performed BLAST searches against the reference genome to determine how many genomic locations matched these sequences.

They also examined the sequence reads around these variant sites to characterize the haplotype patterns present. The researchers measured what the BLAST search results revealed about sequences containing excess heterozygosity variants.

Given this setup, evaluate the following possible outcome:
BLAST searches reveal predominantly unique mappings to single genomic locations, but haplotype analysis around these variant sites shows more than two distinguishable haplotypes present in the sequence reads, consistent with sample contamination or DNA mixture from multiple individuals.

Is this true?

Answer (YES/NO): NO